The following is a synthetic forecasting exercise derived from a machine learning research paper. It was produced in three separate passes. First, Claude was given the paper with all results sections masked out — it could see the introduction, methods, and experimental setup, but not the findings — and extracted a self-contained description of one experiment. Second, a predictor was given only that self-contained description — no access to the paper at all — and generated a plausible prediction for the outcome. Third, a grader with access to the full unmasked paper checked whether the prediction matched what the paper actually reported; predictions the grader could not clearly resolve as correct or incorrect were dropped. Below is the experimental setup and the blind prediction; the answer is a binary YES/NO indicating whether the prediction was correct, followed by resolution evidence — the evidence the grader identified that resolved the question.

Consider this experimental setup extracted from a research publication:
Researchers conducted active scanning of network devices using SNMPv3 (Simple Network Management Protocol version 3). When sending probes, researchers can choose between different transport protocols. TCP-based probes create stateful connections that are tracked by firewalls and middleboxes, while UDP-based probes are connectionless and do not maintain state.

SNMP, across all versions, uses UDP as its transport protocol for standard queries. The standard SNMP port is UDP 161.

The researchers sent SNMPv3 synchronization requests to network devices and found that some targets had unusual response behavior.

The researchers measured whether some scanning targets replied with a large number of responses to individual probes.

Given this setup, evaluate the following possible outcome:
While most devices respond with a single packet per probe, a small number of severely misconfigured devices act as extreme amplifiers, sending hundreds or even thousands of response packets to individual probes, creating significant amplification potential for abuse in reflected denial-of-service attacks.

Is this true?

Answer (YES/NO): YES